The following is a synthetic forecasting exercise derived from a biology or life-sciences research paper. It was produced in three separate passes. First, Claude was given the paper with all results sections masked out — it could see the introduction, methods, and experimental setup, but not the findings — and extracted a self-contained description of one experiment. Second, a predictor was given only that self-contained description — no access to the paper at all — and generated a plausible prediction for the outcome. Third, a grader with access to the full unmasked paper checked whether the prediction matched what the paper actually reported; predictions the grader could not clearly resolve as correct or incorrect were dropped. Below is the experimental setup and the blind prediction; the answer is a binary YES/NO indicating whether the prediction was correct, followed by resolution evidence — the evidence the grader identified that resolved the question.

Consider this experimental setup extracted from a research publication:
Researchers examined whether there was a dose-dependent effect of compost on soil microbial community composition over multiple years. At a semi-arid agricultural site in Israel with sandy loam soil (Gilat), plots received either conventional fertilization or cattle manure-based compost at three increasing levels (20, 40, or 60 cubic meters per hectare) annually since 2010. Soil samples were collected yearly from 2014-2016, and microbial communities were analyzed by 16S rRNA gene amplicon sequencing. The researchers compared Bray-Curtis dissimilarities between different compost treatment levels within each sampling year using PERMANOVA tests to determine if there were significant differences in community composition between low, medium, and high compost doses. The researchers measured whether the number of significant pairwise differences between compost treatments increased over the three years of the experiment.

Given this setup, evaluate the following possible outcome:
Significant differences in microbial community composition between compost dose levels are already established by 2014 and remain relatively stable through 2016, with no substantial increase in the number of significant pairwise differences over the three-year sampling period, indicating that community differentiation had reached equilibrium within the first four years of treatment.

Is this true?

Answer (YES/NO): NO